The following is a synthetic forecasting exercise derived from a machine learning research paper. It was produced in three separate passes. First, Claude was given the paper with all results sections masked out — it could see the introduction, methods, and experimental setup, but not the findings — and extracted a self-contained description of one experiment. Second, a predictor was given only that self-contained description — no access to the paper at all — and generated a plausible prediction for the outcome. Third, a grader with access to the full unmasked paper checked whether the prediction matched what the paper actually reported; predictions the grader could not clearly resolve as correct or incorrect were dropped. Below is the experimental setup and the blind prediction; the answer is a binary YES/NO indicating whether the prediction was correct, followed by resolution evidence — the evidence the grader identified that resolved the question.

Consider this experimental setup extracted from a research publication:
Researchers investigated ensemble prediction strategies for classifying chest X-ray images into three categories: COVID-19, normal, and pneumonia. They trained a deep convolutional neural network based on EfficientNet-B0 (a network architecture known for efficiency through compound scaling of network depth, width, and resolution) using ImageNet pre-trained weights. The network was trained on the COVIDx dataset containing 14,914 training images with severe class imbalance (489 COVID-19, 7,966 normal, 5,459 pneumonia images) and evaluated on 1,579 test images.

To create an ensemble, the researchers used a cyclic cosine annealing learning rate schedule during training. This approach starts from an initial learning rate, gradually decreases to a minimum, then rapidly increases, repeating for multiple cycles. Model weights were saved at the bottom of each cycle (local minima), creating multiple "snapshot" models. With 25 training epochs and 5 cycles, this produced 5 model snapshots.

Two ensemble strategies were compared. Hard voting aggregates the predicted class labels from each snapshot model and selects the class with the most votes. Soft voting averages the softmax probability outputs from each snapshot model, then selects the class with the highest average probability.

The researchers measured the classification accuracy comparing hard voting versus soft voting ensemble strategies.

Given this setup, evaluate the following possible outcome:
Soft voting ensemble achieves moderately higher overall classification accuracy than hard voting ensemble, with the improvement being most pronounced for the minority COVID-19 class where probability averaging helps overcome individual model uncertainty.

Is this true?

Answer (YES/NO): NO